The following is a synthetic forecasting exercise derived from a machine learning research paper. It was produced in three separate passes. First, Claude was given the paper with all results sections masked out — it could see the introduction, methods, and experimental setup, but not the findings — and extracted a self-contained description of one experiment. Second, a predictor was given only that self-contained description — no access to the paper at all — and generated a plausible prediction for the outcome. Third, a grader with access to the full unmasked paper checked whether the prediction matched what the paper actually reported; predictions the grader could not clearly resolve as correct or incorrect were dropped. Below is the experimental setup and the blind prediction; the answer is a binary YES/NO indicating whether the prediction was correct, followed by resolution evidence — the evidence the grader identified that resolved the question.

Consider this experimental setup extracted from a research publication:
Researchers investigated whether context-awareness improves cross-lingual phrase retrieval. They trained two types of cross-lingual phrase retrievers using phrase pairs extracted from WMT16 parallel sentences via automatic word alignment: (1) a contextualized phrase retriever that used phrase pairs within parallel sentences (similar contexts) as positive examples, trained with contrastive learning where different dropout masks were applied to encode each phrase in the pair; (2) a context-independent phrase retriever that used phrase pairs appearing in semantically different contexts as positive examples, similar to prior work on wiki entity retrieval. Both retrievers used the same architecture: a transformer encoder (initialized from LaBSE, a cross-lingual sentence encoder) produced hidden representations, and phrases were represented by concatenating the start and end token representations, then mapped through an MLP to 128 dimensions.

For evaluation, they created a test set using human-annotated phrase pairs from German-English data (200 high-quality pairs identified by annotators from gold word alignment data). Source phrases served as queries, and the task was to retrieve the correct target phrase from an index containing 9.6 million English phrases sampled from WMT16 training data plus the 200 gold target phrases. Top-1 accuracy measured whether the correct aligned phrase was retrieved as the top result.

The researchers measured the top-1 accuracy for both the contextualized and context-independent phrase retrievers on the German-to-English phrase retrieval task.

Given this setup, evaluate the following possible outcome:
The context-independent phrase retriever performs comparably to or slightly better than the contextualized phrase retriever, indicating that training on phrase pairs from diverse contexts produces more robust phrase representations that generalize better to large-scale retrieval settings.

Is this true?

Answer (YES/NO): NO